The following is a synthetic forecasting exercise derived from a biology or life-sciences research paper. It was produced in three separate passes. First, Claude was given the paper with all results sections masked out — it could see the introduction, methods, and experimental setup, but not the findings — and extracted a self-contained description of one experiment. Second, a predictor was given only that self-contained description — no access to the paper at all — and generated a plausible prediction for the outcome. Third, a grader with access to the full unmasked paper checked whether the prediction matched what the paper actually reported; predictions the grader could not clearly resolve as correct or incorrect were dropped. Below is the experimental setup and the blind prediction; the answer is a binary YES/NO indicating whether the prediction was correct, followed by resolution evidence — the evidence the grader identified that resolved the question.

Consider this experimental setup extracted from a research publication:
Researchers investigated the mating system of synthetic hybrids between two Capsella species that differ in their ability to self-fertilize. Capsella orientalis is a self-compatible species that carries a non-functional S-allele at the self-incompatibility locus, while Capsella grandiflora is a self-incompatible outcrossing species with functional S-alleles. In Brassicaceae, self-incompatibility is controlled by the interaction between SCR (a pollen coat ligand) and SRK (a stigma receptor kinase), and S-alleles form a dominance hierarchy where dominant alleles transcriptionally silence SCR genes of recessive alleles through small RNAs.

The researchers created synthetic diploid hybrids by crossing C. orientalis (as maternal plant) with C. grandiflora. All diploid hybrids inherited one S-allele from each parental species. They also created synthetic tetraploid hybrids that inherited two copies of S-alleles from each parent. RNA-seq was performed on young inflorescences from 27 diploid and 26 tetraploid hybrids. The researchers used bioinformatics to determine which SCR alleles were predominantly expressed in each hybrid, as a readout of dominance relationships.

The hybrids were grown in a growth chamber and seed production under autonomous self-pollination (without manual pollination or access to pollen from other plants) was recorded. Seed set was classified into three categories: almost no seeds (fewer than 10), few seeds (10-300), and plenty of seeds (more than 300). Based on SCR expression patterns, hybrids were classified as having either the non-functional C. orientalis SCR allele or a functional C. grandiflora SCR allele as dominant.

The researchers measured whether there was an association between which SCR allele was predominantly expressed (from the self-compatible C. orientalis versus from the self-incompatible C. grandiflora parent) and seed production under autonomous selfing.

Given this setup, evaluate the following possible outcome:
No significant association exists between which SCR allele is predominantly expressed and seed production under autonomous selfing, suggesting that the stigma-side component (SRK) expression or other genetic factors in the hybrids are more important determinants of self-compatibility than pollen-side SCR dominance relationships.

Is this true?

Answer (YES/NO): NO